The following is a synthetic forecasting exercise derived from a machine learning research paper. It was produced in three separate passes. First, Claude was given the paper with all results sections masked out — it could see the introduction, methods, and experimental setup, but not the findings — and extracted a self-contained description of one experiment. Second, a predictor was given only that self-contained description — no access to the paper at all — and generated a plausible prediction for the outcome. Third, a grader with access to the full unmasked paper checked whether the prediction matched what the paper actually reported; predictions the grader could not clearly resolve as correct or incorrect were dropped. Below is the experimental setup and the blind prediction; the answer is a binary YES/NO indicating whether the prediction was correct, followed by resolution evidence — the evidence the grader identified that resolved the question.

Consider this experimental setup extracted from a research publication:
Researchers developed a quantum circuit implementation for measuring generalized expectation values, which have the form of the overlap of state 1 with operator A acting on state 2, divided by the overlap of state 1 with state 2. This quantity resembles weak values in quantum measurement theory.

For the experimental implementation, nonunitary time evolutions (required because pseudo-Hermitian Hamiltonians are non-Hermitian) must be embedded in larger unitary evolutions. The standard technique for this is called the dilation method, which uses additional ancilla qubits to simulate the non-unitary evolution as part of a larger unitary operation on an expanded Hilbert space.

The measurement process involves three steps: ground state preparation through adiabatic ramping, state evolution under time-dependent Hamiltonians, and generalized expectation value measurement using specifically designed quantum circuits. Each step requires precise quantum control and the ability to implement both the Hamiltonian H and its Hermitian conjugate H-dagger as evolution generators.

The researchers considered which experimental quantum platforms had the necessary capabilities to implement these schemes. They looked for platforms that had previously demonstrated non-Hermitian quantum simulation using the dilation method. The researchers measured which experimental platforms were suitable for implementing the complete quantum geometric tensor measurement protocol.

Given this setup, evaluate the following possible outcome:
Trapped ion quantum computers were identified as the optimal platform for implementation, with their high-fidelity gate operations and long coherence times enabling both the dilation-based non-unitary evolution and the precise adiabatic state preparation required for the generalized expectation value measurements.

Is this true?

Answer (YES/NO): NO